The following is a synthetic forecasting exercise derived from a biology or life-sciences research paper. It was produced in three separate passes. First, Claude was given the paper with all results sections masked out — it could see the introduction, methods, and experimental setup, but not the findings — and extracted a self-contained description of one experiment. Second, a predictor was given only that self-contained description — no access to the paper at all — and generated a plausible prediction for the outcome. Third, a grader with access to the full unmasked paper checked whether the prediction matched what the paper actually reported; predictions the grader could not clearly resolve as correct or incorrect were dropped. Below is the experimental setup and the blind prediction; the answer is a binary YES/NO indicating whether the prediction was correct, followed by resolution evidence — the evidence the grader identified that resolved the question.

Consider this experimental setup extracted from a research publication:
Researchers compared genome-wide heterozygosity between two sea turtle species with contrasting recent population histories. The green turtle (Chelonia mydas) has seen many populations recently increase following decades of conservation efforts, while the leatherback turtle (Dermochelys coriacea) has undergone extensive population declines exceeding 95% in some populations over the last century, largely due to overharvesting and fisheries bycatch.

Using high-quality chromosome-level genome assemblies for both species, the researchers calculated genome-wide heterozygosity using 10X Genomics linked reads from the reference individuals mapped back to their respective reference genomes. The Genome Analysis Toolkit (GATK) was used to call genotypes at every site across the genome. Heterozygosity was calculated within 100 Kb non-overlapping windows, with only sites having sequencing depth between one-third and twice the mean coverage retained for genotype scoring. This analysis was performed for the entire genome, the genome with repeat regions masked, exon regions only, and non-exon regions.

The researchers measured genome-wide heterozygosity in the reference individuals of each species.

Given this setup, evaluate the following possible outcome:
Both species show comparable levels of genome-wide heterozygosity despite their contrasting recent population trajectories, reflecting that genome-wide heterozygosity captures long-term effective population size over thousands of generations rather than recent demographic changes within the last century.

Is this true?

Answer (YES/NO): NO